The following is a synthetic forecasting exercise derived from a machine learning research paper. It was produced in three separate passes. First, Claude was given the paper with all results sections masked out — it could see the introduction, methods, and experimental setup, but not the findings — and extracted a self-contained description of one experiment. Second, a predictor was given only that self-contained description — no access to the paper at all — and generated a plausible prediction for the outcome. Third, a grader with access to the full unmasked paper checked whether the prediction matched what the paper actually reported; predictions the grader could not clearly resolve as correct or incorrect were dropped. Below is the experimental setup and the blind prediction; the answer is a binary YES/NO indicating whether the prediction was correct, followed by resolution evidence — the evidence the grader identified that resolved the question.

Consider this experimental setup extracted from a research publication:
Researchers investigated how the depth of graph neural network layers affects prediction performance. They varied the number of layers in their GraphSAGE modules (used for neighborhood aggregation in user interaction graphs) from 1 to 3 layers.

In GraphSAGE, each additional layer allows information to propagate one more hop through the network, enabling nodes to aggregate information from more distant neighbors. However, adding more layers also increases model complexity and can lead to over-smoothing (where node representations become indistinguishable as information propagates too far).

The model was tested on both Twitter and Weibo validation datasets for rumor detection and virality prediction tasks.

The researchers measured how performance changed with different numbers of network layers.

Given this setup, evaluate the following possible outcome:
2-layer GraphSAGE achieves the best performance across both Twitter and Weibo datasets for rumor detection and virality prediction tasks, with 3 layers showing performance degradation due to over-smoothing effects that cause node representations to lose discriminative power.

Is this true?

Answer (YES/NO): NO